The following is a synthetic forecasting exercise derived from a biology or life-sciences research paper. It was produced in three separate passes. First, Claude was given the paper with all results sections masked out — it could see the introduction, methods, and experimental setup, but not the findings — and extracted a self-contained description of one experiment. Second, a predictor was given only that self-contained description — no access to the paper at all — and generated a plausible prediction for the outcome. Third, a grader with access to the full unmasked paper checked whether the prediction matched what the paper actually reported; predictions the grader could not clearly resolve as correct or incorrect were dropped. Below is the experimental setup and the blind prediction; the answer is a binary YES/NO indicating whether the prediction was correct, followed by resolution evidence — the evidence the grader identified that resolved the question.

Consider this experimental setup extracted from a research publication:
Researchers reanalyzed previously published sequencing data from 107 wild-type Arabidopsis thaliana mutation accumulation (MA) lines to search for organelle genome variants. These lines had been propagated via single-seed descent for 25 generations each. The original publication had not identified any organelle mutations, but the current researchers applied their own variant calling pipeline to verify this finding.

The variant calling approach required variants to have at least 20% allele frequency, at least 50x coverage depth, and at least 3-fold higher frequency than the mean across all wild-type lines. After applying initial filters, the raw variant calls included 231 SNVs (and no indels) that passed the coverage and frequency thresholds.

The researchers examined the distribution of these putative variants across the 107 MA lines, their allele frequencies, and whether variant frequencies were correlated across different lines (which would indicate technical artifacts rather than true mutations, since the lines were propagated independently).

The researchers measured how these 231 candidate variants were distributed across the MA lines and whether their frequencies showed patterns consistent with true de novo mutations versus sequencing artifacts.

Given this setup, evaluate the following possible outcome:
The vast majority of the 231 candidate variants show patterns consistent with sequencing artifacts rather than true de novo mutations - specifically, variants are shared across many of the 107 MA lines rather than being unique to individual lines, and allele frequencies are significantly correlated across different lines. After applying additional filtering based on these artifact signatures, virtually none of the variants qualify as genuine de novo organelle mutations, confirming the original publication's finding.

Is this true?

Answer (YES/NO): NO